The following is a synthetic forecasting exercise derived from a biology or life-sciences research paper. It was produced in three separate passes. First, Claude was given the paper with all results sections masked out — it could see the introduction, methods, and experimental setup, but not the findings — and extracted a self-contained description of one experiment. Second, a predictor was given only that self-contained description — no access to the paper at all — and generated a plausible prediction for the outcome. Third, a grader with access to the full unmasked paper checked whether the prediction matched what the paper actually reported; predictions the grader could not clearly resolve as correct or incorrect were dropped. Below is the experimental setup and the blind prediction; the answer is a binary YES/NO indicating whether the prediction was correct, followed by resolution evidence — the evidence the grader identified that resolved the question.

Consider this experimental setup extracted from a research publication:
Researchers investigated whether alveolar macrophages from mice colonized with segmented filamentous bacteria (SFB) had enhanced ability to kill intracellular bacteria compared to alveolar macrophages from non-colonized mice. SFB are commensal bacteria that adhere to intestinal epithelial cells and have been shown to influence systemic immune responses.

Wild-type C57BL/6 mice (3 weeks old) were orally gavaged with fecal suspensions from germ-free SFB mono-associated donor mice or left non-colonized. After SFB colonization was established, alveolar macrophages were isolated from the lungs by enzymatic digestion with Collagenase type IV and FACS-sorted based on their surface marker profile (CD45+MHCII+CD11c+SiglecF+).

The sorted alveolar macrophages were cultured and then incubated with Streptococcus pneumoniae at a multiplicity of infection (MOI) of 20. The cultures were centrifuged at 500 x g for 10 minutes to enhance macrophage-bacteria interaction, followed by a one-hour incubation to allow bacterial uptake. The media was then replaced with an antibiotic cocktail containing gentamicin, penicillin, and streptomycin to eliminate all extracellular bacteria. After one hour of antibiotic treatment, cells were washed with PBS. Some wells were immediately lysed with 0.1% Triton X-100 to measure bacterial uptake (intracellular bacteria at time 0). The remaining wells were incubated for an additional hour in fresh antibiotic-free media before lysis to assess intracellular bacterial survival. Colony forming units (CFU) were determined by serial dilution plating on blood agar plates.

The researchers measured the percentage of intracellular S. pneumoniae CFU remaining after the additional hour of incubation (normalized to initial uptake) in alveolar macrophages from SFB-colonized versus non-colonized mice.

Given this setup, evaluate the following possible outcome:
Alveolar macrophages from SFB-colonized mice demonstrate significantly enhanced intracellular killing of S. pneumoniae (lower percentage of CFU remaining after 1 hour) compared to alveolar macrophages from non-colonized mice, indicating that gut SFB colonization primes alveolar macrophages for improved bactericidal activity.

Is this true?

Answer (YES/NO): YES